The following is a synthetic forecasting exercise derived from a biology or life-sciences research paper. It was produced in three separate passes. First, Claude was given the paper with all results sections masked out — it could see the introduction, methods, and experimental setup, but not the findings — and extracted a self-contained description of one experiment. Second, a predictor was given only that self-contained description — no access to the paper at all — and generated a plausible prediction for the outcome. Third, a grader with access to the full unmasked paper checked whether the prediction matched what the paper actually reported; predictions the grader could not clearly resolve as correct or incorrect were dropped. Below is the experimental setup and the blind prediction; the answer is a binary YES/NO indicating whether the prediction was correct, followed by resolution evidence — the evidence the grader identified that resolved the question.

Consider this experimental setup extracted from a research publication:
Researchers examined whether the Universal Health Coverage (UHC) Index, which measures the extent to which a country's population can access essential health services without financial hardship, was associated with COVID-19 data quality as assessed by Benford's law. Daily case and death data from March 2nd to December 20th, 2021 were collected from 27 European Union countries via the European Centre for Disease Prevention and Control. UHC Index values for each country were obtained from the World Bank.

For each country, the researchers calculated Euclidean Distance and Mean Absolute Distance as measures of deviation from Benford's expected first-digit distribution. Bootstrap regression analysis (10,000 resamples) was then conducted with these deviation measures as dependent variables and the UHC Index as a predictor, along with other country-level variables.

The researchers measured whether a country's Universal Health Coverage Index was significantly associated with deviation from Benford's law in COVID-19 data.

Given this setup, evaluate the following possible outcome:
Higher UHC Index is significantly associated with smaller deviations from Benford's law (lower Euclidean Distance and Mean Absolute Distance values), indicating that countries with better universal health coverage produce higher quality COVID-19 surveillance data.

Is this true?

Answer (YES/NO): NO